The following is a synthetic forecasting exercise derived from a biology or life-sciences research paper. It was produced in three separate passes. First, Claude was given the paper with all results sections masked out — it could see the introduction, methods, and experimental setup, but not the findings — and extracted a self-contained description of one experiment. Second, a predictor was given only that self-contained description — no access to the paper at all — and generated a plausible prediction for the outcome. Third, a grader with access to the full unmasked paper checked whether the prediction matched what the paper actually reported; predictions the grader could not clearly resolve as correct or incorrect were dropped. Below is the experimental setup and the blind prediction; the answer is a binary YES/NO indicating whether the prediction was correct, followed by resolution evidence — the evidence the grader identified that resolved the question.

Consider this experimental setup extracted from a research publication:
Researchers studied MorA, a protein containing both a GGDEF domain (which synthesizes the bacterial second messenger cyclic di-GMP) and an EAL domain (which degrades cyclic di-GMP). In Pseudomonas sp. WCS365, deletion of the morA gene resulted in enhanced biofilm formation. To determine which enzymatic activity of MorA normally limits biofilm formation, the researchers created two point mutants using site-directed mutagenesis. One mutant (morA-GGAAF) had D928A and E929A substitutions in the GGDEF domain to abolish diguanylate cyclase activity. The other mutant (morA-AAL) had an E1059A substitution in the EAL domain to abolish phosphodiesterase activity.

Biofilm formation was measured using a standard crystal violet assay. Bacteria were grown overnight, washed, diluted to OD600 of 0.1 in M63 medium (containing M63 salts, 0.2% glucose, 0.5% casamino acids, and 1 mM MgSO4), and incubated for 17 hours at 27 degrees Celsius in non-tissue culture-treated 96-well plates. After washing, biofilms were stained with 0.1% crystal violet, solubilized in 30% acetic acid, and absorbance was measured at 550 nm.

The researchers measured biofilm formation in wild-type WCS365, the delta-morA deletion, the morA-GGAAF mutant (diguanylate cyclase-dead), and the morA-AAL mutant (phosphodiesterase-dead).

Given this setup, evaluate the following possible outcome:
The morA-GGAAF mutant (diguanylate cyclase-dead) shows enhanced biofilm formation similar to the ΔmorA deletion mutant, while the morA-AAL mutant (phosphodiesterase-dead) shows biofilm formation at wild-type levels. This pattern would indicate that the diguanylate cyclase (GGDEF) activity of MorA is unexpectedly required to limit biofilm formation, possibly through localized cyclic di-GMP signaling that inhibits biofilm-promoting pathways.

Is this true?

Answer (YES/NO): NO